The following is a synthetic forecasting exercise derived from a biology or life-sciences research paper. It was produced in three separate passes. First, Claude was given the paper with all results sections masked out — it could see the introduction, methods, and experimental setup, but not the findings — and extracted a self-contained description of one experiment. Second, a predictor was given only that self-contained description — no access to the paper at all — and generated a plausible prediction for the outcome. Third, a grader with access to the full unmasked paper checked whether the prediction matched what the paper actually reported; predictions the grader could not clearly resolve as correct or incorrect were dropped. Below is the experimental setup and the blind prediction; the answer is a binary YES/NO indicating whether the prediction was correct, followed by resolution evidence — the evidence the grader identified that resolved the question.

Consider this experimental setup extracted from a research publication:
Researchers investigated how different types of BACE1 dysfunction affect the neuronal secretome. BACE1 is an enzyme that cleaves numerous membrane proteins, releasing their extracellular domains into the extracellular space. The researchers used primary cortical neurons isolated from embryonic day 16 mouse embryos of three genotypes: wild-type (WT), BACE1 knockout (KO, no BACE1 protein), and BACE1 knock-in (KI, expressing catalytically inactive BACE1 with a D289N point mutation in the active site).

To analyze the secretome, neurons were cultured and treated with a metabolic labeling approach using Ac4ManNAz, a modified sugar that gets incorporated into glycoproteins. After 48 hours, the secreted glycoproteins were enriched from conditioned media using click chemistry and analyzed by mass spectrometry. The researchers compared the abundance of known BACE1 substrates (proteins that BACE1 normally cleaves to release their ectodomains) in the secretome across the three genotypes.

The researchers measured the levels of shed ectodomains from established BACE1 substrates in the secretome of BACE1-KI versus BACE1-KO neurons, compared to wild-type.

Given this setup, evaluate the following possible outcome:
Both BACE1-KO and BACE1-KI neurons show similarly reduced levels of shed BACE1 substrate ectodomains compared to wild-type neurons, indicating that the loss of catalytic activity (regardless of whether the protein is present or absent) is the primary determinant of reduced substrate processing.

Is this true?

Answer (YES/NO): YES